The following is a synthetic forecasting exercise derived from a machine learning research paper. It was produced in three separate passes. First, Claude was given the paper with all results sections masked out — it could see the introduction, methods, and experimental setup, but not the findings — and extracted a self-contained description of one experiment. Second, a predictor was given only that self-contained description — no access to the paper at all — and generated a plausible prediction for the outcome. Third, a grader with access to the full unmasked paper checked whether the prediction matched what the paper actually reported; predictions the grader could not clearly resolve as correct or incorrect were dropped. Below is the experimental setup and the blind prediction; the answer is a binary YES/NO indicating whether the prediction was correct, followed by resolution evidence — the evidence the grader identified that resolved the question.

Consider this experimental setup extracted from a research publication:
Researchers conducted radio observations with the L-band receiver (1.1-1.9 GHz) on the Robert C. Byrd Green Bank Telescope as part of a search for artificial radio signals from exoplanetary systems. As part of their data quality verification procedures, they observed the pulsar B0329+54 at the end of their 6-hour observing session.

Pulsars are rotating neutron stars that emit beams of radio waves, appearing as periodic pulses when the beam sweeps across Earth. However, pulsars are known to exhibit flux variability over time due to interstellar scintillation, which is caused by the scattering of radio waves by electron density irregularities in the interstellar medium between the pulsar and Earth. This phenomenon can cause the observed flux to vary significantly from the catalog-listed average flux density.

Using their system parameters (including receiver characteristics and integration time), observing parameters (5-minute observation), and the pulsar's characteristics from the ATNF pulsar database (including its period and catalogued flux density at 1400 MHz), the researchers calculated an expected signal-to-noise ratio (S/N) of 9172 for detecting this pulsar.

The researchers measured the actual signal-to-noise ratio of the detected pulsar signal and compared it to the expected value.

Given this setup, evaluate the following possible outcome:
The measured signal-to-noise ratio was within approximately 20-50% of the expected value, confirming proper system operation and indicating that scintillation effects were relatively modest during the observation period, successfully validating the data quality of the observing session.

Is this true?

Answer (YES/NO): NO